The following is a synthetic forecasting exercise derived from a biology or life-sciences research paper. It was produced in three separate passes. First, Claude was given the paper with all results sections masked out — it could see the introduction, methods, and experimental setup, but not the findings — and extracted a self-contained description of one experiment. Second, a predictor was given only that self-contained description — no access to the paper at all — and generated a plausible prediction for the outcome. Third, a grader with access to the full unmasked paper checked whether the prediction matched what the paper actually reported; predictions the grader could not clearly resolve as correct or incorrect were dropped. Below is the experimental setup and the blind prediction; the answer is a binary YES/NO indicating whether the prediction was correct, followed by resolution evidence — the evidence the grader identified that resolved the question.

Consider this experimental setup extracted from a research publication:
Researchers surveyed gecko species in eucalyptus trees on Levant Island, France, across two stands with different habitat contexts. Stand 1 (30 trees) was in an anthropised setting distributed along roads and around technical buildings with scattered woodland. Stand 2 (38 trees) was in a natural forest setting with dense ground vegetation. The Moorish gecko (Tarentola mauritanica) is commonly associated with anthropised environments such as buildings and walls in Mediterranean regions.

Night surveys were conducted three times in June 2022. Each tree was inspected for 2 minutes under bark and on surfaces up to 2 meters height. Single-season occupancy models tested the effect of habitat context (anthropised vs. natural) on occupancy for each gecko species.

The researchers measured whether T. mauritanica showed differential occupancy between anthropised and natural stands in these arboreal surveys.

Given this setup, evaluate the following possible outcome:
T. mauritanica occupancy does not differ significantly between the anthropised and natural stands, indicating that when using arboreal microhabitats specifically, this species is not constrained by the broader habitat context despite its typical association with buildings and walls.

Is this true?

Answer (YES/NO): NO